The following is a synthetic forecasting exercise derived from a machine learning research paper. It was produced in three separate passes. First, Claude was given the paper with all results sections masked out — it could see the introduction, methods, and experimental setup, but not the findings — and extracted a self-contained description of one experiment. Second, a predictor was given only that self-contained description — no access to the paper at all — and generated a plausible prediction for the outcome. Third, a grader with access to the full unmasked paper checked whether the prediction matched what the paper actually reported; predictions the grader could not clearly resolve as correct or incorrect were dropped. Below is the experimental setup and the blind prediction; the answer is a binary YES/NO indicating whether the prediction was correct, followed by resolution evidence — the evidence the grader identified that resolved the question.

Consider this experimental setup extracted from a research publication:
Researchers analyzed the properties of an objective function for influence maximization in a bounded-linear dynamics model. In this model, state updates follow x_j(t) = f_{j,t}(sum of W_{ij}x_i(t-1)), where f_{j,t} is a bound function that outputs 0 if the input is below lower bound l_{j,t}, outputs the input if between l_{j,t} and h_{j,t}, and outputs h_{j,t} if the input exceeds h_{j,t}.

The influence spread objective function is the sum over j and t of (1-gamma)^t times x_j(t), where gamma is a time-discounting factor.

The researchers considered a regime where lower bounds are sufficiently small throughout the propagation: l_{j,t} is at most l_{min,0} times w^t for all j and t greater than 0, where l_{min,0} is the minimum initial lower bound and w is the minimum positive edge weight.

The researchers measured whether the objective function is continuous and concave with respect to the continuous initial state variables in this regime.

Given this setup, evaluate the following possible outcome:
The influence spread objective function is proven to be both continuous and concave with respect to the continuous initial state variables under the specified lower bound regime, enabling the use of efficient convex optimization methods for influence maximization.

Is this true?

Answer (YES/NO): YES